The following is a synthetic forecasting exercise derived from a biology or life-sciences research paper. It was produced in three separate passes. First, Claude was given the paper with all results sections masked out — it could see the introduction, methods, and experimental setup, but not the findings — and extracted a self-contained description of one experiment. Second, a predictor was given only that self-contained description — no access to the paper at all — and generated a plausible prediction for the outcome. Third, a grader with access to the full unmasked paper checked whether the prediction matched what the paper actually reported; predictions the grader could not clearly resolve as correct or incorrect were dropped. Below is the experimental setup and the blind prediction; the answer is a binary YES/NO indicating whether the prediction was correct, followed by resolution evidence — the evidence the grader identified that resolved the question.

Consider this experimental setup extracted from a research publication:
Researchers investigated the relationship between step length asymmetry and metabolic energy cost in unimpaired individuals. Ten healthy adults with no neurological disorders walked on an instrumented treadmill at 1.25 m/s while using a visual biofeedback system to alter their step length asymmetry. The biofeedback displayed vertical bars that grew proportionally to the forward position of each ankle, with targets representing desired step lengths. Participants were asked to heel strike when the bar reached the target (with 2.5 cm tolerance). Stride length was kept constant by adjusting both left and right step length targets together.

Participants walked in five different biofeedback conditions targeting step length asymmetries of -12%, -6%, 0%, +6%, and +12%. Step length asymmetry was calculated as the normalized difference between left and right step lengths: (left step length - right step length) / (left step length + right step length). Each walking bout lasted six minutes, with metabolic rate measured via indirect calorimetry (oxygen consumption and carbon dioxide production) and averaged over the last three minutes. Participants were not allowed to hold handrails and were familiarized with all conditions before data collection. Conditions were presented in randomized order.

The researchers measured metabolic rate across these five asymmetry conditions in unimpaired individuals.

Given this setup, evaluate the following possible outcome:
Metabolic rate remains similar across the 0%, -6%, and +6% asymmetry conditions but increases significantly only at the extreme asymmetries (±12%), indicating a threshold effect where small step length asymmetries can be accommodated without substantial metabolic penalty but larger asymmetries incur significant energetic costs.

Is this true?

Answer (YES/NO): NO